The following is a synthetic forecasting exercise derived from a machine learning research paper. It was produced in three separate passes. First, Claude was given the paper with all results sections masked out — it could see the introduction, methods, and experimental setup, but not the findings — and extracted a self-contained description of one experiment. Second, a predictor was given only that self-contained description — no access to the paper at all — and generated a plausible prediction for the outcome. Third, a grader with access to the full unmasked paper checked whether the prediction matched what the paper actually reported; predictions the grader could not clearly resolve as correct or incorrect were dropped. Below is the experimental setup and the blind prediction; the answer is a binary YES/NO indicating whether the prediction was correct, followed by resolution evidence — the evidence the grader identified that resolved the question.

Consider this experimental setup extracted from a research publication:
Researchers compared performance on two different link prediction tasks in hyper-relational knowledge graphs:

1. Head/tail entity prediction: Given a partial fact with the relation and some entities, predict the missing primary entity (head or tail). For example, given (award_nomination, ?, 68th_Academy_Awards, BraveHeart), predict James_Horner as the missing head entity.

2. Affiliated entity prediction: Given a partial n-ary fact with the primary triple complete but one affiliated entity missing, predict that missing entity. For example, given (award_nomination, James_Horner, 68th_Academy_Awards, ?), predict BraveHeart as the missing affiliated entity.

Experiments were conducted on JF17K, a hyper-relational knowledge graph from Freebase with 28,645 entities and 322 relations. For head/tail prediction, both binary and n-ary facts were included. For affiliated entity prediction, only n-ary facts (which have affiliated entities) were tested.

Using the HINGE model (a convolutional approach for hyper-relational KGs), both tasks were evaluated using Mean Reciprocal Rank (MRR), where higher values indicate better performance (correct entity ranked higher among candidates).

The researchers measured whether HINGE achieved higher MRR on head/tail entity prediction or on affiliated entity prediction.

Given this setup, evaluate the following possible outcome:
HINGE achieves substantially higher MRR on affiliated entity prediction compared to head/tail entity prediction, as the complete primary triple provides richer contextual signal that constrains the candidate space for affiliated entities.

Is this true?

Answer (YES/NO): YES